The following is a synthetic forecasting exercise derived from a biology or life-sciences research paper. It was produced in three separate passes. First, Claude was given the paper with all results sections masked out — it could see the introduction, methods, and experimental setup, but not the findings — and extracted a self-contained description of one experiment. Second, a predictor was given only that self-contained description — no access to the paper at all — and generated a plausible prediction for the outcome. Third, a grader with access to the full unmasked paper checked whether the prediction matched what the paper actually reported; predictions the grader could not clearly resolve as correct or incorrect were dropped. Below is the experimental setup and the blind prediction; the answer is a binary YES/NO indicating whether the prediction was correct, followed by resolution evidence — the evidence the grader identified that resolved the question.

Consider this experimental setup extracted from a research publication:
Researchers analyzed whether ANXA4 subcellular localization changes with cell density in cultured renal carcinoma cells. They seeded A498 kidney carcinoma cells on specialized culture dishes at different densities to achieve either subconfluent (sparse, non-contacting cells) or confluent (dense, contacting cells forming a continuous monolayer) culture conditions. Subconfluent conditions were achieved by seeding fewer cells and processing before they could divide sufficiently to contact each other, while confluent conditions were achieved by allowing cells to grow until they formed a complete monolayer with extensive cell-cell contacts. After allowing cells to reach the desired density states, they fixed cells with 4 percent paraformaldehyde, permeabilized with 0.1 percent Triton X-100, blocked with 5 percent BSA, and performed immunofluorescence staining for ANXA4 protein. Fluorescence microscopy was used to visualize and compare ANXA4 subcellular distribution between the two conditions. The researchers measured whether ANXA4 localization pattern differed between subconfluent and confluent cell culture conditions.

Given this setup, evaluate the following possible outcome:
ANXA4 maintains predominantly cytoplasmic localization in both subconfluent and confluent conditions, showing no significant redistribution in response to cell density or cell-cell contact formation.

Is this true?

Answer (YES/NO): NO